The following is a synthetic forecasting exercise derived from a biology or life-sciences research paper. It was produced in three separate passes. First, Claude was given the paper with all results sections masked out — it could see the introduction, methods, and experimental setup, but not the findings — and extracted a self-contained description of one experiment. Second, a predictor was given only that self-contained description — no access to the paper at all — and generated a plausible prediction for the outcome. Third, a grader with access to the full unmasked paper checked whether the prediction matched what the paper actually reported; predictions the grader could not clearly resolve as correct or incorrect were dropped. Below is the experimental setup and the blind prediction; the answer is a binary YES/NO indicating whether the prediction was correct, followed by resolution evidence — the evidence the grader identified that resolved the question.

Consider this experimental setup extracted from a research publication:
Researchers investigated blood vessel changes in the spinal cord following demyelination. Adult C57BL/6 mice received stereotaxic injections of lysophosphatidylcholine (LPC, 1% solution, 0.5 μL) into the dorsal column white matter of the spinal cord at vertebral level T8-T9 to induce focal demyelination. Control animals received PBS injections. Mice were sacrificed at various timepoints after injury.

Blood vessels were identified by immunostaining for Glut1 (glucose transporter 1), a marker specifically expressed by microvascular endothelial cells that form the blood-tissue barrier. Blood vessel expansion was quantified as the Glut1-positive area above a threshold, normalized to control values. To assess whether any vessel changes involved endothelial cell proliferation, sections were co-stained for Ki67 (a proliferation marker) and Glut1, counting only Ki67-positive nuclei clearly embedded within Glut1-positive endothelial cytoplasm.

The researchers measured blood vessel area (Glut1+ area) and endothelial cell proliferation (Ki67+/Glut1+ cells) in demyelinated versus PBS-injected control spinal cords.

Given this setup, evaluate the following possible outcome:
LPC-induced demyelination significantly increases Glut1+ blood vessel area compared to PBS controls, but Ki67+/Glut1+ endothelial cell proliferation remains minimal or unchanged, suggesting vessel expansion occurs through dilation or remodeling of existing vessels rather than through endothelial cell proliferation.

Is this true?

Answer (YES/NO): NO